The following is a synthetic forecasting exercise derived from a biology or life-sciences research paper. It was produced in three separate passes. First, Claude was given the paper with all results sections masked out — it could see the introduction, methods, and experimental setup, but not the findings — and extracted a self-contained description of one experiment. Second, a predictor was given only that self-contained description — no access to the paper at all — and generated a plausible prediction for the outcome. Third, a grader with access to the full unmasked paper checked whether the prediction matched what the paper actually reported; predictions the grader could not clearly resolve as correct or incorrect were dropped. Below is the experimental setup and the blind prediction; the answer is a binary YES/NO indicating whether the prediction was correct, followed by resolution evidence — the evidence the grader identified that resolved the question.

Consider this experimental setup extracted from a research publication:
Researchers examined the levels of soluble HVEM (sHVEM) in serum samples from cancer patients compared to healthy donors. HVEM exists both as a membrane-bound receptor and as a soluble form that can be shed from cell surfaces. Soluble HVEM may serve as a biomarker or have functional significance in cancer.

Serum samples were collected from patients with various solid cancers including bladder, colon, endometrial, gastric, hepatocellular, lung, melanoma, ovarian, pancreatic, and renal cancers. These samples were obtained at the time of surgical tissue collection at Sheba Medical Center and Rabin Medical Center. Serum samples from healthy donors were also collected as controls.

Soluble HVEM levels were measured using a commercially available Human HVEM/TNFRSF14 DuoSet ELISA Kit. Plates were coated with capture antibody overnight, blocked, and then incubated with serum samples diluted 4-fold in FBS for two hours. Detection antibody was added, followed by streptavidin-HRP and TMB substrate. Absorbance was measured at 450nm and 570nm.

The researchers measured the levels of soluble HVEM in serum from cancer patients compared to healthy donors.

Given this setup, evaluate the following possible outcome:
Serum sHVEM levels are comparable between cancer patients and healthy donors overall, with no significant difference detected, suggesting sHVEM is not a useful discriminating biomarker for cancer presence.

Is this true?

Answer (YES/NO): NO